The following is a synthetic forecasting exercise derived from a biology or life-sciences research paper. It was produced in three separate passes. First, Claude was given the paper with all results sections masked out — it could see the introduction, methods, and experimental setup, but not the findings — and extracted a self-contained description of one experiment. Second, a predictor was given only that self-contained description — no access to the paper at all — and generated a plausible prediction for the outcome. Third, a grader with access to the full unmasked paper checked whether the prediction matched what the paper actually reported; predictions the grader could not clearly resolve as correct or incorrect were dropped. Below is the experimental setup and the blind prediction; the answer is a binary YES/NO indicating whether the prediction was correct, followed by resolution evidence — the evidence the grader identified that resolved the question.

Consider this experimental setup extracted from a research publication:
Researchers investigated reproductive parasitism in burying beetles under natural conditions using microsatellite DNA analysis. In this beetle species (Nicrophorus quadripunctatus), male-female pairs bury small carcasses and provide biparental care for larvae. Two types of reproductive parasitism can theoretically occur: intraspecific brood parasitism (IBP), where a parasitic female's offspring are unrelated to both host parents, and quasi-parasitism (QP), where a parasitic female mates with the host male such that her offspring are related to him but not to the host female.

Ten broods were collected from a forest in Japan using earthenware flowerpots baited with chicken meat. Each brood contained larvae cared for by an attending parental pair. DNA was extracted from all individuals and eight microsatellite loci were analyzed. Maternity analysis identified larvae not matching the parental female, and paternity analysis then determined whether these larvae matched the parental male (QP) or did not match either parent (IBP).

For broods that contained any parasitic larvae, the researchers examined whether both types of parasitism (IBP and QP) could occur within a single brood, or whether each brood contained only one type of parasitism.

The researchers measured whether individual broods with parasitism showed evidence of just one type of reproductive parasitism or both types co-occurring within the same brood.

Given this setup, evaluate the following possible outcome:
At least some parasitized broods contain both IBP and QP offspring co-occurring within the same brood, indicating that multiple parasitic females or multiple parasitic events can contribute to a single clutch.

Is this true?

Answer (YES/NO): YES